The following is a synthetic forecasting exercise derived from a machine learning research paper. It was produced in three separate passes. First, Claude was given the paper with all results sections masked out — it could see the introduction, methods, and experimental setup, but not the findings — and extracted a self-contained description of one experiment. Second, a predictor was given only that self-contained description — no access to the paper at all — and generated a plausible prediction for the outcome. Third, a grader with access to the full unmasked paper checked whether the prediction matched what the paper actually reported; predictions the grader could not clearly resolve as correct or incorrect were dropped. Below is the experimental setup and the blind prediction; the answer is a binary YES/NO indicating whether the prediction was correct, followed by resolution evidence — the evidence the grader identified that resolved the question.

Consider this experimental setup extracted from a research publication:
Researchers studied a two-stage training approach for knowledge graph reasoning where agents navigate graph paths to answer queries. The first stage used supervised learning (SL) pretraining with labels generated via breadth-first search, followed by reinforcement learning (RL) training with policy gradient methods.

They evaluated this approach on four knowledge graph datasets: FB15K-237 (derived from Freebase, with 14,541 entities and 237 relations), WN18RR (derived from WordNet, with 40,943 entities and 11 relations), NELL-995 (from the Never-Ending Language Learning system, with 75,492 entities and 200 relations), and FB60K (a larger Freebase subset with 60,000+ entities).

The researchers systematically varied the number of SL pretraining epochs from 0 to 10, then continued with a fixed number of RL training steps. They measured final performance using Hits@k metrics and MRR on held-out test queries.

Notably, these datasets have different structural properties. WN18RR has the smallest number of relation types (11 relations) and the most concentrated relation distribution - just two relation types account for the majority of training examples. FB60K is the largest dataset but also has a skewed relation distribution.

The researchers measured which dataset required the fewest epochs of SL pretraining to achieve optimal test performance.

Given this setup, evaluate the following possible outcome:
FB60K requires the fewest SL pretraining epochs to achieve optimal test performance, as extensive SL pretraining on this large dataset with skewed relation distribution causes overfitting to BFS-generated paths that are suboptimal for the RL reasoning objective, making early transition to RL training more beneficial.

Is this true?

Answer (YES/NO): NO